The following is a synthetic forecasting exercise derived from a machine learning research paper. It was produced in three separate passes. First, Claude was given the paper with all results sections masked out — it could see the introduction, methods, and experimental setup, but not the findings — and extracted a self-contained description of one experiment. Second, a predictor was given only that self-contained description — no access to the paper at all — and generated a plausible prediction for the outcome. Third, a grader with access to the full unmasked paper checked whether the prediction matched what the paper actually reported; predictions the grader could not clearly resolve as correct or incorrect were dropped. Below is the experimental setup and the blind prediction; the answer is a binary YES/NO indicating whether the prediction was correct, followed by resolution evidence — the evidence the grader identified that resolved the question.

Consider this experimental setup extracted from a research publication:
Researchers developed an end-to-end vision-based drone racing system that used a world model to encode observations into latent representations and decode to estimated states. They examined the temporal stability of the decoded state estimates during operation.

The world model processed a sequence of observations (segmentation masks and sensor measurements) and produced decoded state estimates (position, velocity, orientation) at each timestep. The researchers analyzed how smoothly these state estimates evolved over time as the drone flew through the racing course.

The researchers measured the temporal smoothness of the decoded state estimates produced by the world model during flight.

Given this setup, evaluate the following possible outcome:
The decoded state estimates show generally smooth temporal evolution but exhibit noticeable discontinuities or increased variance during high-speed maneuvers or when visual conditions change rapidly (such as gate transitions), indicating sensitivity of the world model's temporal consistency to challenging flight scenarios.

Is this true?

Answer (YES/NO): NO